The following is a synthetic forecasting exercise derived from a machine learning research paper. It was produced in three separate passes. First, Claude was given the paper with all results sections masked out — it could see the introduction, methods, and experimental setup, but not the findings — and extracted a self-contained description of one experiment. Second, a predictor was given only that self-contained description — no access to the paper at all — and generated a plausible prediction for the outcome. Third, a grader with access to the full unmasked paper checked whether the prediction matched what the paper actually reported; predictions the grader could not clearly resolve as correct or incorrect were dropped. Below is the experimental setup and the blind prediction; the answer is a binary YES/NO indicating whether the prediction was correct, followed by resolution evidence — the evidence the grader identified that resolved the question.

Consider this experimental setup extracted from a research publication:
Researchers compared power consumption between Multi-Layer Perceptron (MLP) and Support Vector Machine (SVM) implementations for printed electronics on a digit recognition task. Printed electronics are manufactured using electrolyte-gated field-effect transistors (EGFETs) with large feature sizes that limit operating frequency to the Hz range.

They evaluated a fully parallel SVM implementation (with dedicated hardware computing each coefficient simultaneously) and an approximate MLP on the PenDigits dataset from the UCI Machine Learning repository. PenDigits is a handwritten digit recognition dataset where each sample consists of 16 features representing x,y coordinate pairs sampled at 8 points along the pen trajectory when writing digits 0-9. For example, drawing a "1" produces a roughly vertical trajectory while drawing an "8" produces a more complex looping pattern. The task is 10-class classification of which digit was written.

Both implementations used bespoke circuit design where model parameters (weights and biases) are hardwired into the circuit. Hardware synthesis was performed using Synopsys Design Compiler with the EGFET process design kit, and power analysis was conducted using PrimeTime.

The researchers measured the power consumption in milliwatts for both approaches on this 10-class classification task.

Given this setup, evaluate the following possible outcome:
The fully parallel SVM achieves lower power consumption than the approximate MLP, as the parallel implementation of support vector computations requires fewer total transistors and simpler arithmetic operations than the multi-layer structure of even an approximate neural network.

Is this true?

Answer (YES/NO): NO